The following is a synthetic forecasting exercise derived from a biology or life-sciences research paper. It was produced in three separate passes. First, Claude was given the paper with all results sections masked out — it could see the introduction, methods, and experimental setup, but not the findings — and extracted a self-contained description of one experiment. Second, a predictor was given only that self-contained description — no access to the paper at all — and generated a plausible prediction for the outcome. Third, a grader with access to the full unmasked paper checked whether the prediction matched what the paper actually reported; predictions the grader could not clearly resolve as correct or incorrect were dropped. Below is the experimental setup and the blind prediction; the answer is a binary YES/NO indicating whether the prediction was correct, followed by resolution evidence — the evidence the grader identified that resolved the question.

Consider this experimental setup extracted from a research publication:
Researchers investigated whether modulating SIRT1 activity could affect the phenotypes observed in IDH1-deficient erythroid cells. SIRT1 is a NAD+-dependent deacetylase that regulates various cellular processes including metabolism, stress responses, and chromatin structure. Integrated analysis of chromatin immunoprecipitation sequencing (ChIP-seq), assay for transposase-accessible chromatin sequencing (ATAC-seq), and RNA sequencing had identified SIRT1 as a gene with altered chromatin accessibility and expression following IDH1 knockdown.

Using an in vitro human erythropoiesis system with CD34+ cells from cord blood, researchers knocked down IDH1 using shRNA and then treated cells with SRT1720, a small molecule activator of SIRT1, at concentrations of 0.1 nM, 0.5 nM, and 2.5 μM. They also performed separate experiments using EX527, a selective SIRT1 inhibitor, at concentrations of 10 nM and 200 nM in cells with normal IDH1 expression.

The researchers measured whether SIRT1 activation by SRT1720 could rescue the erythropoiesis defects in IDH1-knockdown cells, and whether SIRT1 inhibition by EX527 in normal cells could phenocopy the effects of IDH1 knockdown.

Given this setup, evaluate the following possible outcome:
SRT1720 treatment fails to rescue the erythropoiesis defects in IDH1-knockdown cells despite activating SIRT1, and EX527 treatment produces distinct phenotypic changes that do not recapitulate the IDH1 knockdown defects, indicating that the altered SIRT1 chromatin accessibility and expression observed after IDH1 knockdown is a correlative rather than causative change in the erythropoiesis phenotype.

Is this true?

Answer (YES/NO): NO